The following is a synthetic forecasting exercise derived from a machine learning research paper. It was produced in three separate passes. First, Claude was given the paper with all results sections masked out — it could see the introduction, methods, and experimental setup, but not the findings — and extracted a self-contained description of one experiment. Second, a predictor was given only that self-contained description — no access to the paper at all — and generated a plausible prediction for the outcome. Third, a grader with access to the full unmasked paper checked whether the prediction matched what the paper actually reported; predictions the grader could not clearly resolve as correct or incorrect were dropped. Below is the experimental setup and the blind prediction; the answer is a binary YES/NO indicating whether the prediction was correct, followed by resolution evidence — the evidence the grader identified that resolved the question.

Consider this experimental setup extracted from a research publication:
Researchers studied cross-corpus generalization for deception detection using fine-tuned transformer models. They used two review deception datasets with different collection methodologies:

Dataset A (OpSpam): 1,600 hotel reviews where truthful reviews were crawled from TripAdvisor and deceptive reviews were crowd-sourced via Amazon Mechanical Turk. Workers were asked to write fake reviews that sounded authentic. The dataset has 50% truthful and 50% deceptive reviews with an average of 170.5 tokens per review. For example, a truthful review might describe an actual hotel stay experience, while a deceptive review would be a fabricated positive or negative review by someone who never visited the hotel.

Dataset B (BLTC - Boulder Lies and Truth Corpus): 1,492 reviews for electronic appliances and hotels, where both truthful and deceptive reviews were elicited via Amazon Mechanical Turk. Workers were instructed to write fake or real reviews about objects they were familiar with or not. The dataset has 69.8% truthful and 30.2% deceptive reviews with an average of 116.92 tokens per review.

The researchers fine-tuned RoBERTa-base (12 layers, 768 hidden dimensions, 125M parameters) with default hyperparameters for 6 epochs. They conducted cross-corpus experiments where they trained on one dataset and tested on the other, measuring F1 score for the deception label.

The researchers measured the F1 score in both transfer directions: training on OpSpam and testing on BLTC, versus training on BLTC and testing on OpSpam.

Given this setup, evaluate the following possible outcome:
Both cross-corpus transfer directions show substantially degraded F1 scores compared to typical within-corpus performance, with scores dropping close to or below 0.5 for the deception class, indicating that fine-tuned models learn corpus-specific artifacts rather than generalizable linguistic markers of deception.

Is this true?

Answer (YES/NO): NO